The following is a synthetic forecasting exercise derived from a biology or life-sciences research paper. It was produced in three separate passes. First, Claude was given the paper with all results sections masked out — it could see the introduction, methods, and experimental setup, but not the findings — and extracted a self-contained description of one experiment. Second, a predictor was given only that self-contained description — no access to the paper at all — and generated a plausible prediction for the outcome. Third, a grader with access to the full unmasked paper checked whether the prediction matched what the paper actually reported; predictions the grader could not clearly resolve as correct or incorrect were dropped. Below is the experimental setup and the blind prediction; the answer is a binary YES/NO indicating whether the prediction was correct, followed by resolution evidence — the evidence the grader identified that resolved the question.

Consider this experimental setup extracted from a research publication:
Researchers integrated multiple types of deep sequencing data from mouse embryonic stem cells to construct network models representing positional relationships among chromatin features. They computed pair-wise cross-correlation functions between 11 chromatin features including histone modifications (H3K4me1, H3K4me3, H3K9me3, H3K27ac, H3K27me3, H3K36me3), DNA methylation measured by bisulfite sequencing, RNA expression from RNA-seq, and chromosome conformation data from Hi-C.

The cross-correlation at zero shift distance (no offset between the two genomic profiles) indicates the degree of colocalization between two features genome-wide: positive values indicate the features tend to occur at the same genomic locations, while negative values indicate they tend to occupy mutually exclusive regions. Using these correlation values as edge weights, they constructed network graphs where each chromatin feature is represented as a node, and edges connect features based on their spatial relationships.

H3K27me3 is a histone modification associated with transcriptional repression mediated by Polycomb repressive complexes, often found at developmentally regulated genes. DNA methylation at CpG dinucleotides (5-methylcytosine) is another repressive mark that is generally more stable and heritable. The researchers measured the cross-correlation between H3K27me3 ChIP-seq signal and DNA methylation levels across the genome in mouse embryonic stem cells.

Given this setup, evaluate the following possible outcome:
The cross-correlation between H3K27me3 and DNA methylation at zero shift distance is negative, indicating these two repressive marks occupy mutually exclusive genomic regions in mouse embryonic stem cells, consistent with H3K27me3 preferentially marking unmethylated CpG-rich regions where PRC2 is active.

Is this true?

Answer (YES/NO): NO